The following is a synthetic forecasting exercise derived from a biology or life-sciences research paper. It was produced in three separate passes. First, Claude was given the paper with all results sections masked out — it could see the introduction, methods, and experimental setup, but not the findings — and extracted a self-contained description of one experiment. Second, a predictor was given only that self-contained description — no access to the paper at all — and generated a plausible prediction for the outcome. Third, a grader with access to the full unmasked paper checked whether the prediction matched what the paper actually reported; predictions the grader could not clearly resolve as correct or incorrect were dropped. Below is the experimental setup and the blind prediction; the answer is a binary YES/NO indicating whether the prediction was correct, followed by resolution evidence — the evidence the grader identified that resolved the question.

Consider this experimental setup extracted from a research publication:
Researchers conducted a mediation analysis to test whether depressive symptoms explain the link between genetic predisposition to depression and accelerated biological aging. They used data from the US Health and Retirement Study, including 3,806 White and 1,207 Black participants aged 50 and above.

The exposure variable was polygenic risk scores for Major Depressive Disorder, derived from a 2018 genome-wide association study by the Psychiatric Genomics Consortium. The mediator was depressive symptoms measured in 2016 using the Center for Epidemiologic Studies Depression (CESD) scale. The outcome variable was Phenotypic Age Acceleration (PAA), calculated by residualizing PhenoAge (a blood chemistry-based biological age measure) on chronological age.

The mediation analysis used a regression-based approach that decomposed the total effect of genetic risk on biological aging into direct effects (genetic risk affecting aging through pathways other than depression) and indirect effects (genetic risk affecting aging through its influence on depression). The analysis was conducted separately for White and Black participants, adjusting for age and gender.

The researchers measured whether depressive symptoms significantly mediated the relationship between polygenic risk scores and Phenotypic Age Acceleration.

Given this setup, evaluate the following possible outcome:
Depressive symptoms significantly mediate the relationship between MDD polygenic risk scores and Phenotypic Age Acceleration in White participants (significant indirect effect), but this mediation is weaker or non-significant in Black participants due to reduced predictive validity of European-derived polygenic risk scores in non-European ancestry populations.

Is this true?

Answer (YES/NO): NO